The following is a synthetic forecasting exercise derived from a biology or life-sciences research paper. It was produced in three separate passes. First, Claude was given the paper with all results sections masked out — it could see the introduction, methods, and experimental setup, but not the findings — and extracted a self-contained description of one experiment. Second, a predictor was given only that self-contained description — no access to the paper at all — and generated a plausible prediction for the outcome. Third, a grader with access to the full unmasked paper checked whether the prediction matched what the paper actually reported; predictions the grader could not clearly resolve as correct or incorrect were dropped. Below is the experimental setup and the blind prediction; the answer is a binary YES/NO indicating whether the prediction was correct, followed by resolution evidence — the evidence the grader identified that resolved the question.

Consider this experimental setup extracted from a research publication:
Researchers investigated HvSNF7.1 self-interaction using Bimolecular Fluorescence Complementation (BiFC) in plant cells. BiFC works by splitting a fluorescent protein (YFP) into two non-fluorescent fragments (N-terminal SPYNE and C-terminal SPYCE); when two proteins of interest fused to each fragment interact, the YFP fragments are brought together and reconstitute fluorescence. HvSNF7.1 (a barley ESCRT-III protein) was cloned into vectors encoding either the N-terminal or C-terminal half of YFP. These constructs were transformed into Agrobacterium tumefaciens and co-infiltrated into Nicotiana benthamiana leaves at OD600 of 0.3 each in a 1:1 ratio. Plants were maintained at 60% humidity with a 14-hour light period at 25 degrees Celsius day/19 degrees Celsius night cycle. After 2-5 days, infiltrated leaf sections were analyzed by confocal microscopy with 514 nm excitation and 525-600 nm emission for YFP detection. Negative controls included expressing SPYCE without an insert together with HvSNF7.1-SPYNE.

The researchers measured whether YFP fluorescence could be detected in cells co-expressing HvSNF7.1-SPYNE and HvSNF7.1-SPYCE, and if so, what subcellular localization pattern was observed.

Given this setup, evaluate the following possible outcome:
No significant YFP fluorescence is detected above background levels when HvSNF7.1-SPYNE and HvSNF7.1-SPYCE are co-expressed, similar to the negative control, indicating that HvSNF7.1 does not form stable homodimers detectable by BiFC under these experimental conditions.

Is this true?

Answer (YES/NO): NO